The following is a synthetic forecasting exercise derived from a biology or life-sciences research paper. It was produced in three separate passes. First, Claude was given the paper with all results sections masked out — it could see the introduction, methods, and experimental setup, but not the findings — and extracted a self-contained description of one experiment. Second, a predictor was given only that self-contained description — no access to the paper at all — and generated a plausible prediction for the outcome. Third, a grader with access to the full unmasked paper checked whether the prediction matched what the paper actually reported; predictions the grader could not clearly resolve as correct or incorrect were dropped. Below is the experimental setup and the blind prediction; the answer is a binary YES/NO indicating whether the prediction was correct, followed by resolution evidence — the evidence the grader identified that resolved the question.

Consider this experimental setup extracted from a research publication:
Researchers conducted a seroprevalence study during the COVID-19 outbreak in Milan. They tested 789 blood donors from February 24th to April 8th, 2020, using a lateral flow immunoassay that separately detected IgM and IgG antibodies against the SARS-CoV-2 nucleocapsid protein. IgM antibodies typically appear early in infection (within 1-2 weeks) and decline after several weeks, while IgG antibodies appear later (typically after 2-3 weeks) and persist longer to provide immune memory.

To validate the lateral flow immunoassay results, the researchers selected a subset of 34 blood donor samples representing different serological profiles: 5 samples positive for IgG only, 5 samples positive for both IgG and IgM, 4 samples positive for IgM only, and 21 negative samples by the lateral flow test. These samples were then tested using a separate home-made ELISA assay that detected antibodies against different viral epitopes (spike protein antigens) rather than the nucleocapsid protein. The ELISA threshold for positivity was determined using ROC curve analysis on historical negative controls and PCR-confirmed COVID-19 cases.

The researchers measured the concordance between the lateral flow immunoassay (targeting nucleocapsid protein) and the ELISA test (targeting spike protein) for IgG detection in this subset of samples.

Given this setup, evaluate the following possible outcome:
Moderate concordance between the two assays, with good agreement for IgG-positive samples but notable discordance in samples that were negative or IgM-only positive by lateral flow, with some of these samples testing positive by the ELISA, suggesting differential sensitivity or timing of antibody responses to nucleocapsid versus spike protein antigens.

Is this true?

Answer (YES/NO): NO